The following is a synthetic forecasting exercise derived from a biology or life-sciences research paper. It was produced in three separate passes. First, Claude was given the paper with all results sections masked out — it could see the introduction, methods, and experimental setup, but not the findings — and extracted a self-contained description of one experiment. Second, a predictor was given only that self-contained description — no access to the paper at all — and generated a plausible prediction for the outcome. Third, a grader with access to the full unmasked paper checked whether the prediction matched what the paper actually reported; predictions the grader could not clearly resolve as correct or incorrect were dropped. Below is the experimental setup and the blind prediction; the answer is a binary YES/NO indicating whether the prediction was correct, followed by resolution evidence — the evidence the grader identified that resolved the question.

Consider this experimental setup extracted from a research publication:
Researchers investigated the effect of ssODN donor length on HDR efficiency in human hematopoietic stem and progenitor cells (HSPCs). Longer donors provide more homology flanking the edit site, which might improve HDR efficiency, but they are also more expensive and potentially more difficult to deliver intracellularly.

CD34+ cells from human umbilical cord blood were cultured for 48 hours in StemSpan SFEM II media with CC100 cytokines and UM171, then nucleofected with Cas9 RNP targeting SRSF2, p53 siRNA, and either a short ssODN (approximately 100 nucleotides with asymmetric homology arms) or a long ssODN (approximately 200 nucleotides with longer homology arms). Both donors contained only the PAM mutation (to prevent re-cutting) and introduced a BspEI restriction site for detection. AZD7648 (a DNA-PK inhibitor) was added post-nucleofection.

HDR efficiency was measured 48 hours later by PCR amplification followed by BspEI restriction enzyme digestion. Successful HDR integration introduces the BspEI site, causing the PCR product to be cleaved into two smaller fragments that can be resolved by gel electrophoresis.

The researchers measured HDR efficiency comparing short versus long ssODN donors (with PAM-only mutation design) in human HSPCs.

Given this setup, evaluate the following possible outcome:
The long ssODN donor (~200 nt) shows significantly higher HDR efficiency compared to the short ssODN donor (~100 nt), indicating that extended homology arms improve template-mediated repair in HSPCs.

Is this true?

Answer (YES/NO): NO